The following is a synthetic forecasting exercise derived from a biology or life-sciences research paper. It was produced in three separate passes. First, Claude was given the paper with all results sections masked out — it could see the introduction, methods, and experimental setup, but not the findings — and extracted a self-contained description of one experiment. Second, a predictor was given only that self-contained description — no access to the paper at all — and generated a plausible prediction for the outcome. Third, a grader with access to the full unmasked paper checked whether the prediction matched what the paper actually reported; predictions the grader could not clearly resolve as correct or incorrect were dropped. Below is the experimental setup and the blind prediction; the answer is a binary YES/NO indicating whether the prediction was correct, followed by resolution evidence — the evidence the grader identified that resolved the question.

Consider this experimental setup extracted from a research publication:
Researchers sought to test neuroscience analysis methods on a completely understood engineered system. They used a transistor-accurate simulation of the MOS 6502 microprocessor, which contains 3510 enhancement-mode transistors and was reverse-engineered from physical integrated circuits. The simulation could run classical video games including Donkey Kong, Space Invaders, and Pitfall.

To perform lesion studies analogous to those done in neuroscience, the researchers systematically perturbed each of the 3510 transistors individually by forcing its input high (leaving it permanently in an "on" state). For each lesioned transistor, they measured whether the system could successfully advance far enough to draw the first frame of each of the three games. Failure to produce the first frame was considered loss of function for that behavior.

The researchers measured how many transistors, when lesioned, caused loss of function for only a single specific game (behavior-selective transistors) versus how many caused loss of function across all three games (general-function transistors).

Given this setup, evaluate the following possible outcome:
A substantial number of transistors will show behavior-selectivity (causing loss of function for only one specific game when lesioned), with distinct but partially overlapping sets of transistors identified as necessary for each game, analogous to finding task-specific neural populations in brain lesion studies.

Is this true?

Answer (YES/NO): NO